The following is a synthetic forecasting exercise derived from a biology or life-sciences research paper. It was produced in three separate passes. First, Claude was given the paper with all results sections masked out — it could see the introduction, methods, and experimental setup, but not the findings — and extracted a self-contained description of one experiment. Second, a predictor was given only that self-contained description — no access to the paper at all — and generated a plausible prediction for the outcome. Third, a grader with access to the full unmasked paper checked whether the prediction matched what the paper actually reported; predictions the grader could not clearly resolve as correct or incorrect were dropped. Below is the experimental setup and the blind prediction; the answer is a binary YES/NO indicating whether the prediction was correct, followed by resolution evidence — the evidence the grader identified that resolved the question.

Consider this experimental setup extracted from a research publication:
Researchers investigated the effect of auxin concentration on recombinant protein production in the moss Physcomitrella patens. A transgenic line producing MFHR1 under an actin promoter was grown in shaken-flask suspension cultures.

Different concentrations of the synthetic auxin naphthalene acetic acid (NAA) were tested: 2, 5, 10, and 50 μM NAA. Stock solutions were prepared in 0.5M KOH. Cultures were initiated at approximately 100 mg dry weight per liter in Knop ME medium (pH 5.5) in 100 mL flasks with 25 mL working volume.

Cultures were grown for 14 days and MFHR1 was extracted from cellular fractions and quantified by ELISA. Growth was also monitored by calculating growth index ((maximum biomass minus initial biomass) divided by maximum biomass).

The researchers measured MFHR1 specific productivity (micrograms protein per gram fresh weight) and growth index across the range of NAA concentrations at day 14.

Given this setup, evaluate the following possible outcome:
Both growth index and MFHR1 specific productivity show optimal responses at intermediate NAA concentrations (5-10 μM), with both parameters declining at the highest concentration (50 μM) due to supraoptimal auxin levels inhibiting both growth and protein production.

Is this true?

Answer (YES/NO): NO